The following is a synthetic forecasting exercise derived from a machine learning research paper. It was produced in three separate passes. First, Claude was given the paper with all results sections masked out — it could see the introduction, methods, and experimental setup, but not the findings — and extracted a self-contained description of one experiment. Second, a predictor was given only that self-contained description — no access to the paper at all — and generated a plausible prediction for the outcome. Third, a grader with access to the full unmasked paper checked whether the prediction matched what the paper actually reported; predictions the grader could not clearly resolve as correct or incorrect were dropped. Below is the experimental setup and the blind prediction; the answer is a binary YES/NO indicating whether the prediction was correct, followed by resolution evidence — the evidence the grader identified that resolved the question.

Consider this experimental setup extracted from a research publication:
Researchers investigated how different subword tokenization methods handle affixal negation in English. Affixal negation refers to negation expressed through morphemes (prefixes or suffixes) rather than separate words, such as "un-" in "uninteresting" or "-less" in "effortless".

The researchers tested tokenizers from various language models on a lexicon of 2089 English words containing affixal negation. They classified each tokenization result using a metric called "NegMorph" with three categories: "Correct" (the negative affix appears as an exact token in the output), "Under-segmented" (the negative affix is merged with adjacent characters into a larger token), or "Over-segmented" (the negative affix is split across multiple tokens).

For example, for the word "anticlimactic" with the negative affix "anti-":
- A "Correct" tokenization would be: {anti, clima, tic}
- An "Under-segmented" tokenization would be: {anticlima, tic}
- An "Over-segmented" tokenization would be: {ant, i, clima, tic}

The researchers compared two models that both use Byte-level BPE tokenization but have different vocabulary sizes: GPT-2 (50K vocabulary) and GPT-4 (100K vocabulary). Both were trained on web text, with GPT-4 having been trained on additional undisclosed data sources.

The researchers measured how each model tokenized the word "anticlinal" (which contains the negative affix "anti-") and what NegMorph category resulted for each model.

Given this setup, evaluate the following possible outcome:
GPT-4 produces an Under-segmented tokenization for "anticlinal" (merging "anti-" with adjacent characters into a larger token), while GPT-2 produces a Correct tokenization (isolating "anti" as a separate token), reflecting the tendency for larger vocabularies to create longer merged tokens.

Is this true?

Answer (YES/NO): NO